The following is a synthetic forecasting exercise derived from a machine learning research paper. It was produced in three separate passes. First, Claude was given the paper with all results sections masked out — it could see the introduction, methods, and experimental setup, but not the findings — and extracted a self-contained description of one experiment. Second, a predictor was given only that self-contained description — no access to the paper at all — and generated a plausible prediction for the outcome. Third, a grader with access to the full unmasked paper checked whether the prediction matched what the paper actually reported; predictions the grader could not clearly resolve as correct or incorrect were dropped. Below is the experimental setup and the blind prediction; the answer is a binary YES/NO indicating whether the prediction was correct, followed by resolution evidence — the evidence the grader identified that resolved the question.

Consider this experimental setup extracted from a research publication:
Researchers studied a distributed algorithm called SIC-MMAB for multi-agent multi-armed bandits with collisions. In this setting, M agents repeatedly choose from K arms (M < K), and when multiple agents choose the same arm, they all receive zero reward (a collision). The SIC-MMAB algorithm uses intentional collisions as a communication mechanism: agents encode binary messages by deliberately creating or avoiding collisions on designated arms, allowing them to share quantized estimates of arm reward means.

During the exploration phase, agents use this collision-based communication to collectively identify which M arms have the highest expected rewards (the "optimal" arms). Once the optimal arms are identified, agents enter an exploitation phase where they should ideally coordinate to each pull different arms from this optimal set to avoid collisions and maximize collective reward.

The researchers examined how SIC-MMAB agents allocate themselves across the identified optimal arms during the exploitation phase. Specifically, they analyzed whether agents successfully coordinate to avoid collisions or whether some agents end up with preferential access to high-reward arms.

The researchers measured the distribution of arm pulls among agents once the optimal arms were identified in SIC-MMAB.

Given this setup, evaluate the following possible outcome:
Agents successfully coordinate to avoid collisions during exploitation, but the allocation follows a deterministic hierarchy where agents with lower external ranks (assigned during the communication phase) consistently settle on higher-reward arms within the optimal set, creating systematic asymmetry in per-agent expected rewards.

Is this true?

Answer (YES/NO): NO